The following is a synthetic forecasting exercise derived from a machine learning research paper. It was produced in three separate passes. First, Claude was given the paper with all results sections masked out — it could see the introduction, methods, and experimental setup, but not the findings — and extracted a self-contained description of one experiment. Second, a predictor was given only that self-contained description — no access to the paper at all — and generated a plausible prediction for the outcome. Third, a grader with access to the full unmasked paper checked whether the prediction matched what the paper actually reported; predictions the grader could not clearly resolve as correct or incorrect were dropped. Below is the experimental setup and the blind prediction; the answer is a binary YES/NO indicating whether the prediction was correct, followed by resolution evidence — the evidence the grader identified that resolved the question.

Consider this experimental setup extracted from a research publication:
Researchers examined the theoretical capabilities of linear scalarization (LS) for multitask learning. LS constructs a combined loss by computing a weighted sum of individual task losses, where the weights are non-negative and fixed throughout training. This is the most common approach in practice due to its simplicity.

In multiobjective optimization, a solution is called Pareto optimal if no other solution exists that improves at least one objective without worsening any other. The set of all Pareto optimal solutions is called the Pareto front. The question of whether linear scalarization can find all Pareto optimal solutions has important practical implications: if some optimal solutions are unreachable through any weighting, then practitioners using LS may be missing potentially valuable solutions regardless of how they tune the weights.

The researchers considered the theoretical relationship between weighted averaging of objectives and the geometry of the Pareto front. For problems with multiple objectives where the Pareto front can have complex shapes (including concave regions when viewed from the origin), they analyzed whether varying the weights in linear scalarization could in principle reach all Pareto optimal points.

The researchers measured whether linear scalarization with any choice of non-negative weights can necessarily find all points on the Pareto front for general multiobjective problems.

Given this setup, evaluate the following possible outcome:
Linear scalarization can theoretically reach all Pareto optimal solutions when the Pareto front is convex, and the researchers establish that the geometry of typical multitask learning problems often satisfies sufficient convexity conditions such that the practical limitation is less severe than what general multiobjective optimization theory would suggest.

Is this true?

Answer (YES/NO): NO